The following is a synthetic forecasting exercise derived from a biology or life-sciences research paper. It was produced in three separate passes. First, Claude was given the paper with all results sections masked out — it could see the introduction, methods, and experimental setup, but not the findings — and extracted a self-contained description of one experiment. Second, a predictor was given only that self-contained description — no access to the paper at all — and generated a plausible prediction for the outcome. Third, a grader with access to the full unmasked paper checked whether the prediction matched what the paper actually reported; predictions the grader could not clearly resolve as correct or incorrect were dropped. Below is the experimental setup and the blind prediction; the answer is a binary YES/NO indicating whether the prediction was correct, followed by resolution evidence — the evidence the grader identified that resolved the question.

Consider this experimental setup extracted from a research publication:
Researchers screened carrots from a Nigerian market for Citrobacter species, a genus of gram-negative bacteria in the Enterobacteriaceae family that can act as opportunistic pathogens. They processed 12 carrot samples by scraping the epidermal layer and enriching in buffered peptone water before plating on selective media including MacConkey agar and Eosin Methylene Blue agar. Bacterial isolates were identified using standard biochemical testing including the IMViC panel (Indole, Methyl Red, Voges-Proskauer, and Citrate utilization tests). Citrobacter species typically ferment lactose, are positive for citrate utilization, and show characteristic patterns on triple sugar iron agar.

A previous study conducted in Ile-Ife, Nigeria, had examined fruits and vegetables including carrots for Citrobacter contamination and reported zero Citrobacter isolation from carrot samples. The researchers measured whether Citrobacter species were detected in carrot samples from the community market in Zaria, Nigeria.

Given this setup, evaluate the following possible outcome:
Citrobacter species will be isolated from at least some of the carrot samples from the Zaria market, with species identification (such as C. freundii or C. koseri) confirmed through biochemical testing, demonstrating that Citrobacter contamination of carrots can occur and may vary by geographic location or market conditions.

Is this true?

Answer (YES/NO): NO